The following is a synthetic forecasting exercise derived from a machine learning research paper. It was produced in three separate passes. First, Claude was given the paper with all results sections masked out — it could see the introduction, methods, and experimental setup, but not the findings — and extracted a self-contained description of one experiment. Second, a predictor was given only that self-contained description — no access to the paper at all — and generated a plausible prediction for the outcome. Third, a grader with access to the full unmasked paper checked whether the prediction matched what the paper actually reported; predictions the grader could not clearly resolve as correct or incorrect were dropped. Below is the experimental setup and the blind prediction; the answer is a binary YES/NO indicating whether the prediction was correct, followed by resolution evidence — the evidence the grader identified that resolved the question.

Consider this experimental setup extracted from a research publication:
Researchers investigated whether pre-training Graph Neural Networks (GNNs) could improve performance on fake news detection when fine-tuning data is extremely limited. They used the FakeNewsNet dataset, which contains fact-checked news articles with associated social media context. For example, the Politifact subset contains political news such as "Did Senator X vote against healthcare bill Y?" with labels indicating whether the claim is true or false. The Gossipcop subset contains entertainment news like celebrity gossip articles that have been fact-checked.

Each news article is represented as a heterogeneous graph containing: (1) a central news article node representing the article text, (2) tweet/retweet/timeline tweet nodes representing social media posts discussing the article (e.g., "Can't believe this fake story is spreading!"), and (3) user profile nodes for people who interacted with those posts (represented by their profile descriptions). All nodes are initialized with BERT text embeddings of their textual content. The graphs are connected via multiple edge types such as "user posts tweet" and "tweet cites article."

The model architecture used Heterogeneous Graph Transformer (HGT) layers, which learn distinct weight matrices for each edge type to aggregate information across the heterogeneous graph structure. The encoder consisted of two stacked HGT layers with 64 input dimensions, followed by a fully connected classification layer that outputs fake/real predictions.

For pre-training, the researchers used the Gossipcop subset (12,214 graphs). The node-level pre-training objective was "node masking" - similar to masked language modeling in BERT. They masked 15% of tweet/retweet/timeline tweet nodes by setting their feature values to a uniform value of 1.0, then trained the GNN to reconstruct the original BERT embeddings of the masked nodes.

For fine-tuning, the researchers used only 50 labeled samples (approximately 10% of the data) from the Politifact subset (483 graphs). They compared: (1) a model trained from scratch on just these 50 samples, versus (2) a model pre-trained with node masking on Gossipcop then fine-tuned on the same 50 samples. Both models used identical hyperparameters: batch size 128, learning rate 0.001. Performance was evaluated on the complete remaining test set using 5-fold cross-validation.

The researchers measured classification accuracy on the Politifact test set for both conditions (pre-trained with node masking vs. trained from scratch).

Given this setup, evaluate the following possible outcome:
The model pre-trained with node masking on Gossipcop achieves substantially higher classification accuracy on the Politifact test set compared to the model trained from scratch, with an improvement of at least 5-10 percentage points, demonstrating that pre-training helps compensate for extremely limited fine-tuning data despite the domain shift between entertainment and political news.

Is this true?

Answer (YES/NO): NO